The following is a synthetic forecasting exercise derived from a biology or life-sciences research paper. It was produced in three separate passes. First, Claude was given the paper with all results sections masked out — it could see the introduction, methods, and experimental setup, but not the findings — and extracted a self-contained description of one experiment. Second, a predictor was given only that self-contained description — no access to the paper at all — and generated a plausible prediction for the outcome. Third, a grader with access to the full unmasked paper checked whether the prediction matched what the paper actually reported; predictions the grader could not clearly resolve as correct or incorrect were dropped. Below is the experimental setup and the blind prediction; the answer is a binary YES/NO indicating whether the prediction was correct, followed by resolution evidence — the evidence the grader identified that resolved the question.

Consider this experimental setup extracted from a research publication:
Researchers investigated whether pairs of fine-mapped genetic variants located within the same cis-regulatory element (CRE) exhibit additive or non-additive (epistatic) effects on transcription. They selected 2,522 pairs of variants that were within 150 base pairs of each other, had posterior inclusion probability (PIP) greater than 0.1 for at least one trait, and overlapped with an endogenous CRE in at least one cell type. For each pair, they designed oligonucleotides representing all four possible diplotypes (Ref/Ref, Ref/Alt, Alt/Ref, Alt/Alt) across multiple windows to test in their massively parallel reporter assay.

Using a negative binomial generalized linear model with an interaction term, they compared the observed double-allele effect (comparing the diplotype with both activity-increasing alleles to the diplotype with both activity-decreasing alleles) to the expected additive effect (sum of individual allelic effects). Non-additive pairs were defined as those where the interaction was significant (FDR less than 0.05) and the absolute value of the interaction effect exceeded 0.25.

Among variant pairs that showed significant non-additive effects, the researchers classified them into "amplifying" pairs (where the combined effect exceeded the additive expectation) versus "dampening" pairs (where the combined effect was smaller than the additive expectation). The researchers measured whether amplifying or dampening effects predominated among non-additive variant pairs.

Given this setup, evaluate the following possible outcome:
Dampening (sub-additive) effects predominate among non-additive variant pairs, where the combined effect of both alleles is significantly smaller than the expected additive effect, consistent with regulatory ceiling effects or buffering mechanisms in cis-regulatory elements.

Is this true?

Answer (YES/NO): YES